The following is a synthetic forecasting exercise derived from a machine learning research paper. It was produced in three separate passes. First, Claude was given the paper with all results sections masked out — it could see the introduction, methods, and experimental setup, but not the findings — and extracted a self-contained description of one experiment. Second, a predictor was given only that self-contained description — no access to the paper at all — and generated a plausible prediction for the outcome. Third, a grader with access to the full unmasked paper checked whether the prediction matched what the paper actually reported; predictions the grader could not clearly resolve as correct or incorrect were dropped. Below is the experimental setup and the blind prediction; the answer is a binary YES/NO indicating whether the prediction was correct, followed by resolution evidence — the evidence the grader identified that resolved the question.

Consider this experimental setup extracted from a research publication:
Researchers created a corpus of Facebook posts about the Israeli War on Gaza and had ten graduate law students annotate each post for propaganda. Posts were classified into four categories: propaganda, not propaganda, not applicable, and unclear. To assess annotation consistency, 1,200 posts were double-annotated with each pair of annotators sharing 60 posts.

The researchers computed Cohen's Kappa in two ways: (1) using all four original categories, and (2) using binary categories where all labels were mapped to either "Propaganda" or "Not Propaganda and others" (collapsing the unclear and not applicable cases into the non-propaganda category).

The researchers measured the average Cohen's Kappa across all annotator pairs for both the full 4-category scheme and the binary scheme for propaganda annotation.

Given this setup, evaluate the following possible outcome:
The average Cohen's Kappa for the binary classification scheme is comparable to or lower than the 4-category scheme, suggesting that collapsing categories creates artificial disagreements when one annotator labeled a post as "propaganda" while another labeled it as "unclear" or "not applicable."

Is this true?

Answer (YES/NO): NO